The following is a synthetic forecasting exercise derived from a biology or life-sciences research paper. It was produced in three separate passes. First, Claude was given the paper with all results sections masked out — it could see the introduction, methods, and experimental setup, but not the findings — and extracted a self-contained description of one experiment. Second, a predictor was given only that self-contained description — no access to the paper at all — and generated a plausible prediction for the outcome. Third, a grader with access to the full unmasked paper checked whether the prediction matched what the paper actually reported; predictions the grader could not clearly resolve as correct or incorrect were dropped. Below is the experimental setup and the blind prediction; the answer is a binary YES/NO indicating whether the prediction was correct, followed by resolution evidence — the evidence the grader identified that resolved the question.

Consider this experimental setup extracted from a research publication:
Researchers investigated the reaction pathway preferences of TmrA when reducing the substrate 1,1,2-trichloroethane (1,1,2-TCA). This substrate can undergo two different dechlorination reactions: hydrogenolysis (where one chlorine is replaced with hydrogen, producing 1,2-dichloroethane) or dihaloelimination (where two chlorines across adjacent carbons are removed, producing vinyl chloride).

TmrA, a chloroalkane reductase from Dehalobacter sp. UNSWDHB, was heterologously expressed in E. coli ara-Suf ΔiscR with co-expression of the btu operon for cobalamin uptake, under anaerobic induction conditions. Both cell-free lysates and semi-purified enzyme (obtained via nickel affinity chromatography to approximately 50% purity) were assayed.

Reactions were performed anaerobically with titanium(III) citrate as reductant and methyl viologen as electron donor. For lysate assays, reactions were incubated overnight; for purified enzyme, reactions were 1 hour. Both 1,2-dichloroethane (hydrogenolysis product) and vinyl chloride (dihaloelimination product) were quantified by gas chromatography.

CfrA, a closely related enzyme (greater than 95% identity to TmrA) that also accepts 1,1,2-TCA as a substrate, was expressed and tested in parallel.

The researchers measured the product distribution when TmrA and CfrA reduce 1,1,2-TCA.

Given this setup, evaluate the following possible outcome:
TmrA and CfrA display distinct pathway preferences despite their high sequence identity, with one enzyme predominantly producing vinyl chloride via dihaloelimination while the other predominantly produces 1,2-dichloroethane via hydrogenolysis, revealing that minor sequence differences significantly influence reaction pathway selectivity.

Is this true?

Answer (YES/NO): NO